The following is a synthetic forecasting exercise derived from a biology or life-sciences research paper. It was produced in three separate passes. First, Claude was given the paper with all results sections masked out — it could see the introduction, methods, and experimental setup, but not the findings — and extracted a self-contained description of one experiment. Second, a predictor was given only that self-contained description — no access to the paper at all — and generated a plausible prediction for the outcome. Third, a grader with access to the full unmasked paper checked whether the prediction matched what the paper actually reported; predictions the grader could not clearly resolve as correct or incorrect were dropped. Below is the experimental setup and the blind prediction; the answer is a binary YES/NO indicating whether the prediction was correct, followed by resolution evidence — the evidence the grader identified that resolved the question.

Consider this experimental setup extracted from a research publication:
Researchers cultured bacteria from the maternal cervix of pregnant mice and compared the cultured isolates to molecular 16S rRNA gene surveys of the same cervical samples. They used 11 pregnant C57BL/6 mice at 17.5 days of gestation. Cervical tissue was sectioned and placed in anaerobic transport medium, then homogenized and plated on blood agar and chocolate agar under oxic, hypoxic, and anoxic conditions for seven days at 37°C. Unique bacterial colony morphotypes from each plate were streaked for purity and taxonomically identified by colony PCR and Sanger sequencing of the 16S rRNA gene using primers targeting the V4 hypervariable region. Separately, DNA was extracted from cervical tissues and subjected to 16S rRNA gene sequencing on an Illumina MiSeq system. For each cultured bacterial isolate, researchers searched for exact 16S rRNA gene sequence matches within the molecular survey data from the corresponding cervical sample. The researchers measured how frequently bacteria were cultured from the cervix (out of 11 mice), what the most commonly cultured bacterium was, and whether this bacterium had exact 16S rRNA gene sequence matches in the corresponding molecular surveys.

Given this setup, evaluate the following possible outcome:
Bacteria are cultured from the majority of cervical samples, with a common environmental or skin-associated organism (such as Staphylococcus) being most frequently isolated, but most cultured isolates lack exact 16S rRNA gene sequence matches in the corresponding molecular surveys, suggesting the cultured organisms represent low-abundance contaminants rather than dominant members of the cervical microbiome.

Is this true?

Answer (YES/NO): NO